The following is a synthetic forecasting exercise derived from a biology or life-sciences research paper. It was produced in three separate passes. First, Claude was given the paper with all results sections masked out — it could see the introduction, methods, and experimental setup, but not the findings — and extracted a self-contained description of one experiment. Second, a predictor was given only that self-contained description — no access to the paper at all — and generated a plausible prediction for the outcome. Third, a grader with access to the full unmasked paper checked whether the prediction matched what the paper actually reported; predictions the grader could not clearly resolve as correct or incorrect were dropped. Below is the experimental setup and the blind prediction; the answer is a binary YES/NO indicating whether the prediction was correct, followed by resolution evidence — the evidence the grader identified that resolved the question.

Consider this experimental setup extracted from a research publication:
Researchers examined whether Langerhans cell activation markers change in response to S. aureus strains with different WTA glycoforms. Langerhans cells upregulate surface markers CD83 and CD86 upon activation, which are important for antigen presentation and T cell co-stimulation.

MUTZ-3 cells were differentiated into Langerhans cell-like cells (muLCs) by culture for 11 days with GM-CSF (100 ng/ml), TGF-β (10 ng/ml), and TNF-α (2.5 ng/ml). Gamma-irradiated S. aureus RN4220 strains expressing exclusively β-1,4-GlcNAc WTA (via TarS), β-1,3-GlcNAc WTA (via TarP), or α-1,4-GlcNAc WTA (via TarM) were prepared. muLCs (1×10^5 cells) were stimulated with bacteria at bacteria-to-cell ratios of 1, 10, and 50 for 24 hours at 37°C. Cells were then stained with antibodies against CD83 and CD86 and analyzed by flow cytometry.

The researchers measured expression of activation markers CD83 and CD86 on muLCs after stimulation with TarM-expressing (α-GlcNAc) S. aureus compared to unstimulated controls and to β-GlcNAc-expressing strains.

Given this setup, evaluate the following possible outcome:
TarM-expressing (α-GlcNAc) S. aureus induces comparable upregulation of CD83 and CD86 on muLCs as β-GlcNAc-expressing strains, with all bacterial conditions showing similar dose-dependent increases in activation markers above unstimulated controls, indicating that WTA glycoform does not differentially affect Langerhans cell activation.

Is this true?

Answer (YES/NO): NO